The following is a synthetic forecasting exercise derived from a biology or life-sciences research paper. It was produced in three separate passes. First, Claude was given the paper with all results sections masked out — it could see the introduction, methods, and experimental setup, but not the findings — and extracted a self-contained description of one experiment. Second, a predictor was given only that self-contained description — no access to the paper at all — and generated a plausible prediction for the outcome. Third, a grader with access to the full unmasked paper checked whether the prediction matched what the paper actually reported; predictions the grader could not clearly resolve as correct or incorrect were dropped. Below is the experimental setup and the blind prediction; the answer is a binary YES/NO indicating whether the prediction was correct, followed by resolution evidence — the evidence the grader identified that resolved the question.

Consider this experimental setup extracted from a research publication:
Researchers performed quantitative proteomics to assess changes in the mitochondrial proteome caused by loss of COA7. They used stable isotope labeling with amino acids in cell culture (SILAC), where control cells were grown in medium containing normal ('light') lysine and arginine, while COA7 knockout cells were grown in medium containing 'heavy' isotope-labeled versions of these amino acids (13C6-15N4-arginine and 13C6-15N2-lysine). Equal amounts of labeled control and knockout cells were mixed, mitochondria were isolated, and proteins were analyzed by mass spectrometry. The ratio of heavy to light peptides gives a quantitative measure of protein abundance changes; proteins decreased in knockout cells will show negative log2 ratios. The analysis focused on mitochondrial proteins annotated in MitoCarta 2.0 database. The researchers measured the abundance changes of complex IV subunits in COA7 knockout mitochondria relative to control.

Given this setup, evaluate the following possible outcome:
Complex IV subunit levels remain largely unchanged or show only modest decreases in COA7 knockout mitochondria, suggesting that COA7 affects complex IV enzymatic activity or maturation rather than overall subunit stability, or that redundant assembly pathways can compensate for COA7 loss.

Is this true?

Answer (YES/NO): NO